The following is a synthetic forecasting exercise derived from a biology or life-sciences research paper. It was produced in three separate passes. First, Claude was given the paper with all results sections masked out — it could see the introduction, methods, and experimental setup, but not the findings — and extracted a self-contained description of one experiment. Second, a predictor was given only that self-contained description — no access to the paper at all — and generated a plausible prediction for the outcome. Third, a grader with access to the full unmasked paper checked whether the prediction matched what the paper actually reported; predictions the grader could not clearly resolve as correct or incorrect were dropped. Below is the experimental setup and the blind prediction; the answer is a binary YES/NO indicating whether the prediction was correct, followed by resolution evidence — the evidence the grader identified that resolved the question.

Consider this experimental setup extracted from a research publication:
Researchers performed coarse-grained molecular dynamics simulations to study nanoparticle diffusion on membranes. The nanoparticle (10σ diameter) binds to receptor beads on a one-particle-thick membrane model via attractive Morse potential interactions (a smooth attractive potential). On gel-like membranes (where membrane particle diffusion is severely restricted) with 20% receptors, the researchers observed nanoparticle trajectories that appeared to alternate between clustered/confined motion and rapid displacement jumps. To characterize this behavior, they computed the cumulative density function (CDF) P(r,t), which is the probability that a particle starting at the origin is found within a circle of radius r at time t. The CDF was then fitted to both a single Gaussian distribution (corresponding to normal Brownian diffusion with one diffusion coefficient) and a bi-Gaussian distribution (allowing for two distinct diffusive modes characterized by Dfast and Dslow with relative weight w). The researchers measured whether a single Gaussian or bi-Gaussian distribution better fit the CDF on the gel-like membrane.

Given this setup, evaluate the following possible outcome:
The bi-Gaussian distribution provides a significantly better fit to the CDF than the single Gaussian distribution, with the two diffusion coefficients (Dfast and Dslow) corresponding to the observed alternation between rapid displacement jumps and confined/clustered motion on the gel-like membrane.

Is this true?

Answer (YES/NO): YES